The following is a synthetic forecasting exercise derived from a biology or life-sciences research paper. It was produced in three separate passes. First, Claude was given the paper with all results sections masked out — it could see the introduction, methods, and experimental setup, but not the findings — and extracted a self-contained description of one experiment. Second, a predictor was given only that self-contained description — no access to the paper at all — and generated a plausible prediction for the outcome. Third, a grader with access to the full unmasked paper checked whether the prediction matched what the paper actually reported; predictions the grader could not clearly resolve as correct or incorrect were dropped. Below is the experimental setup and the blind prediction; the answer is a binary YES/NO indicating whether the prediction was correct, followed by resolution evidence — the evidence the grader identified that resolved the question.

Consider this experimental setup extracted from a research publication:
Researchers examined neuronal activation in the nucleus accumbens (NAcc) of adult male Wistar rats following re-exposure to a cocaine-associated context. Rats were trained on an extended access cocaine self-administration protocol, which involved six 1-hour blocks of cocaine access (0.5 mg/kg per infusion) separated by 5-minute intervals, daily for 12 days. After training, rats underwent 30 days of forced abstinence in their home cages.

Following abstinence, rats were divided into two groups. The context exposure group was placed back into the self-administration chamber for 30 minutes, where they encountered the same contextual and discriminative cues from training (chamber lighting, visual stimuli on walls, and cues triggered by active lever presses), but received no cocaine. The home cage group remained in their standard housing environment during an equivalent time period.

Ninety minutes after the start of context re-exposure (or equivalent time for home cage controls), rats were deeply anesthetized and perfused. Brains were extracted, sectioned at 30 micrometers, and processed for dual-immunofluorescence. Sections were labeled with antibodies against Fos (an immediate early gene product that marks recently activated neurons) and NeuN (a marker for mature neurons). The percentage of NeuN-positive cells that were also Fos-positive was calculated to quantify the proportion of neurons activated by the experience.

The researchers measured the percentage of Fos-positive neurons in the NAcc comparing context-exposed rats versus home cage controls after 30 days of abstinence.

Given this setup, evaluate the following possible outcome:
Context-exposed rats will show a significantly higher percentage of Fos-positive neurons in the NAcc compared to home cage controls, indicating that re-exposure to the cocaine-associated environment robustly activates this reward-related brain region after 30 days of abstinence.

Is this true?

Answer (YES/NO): YES